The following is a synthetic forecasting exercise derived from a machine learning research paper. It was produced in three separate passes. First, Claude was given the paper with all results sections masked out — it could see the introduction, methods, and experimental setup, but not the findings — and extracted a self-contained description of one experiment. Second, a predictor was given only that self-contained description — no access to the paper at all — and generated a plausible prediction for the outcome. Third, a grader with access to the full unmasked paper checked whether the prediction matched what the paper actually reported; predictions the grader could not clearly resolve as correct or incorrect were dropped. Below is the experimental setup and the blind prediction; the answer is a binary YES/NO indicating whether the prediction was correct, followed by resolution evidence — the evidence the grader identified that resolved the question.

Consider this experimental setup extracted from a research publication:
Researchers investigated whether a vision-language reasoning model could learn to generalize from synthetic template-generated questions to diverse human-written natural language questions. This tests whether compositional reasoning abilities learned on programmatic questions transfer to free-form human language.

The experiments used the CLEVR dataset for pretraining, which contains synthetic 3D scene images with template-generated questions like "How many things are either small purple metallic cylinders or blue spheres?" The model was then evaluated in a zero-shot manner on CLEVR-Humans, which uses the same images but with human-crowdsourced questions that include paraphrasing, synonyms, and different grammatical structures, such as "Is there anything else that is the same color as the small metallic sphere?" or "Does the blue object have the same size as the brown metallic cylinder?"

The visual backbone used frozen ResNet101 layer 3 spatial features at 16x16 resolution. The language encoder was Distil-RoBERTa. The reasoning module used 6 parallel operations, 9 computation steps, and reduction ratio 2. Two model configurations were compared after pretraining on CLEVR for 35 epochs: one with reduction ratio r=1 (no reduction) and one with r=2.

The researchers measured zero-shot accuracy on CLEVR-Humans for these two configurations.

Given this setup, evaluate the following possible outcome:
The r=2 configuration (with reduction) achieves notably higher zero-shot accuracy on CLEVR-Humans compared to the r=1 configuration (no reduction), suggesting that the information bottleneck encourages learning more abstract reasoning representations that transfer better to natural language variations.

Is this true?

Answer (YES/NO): NO